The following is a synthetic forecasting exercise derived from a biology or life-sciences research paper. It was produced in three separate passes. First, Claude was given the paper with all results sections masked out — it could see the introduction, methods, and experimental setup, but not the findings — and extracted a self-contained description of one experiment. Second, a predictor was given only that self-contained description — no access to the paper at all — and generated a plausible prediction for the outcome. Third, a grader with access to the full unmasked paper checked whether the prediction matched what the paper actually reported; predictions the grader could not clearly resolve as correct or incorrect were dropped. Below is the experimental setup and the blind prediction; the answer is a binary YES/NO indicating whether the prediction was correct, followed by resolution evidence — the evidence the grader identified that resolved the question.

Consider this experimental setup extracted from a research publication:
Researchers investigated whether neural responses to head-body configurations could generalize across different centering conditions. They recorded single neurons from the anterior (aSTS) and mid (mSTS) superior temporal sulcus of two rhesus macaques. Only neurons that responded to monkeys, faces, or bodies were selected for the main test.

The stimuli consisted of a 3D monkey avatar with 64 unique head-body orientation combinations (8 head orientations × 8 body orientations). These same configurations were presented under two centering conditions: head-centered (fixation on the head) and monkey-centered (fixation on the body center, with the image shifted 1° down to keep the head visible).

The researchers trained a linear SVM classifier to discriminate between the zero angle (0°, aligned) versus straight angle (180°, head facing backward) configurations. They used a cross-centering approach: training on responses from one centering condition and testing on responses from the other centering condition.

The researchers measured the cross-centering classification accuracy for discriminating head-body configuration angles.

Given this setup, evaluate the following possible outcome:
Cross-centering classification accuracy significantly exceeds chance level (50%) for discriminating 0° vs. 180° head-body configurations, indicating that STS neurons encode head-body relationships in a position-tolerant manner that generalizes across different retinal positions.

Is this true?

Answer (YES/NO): YES